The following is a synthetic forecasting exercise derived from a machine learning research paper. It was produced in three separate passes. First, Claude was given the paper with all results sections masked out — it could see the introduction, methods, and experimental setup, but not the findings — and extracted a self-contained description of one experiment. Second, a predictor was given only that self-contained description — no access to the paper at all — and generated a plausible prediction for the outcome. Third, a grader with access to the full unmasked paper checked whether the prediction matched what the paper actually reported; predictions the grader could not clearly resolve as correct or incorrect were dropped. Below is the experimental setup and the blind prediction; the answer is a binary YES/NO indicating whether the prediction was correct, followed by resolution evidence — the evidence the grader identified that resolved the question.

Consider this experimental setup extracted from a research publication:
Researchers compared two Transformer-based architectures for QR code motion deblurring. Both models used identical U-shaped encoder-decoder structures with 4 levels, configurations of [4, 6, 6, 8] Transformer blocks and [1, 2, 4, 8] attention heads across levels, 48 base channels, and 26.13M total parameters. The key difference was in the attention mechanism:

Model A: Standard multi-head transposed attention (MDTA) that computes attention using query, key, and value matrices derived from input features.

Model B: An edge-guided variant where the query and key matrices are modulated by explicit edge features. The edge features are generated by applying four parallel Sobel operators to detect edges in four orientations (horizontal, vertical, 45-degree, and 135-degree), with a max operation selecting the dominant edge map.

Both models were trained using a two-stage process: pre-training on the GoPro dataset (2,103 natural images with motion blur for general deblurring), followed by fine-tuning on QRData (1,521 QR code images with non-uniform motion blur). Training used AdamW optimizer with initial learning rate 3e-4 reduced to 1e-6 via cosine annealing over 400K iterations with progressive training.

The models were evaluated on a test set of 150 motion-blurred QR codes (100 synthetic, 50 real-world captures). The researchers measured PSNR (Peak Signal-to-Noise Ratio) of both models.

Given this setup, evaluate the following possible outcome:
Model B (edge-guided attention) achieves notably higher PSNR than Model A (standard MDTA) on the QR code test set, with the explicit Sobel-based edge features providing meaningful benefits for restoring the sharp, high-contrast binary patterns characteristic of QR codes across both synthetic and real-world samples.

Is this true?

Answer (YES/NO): NO